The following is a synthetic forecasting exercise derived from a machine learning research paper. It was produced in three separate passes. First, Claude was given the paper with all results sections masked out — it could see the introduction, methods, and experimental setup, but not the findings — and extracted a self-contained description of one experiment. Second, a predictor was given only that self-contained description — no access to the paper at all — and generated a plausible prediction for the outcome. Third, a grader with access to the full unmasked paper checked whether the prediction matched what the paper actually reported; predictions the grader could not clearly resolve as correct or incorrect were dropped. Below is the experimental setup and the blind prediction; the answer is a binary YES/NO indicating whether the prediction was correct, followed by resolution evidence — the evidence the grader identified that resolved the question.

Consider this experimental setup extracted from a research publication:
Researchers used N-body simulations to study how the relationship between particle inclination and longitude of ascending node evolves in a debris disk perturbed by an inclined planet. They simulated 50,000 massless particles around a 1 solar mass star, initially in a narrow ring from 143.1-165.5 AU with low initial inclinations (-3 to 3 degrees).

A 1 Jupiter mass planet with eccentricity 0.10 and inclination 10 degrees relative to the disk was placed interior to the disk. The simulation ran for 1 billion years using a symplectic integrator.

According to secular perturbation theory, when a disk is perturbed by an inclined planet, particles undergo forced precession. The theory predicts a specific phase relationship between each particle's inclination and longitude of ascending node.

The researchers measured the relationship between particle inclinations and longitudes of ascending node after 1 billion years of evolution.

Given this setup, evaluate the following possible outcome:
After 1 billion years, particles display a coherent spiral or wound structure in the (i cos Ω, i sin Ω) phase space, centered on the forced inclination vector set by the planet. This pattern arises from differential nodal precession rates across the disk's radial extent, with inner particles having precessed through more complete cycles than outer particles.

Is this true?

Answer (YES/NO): NO